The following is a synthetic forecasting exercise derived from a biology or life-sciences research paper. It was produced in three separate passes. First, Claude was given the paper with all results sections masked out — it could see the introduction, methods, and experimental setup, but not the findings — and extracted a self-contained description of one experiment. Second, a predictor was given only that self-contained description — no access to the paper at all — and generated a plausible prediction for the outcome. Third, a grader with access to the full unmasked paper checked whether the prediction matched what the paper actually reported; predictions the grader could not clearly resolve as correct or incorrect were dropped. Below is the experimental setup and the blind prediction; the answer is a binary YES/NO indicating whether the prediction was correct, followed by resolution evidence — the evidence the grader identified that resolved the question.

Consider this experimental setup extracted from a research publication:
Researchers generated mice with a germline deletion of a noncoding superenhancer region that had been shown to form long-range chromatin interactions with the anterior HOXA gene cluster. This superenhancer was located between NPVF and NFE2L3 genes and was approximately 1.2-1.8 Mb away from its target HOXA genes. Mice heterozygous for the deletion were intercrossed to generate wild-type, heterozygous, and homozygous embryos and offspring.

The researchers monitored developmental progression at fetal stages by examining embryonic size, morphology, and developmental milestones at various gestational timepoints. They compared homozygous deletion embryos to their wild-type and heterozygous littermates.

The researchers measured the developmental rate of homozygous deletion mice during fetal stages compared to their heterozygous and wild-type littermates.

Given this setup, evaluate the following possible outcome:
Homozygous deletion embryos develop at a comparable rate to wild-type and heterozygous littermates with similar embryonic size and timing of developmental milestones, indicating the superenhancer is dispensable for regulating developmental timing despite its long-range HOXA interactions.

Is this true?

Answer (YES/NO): YES